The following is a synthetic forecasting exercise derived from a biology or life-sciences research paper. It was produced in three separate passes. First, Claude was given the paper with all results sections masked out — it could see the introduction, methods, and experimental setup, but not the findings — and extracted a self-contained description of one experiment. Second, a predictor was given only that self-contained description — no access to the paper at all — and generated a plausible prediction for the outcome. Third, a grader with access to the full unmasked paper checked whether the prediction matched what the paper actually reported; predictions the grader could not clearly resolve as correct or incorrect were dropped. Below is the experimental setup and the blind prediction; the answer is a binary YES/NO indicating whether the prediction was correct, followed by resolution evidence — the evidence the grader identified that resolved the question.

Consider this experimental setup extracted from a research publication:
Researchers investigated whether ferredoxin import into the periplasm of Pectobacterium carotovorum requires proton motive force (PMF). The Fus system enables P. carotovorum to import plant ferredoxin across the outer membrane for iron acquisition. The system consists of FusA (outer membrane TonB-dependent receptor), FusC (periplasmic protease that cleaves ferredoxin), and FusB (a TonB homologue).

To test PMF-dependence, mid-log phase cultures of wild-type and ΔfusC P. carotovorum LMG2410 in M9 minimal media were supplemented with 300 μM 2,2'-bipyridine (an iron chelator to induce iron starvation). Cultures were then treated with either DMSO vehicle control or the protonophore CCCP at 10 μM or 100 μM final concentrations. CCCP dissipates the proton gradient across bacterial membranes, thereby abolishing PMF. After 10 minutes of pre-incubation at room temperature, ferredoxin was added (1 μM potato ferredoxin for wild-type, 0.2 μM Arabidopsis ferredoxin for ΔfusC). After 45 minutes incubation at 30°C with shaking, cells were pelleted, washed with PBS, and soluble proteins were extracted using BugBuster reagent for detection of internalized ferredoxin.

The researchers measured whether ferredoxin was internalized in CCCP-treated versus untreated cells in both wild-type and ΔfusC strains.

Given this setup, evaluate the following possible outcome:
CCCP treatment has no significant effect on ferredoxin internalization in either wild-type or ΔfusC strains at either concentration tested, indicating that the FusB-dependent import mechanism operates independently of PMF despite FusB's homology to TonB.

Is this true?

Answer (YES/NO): NO